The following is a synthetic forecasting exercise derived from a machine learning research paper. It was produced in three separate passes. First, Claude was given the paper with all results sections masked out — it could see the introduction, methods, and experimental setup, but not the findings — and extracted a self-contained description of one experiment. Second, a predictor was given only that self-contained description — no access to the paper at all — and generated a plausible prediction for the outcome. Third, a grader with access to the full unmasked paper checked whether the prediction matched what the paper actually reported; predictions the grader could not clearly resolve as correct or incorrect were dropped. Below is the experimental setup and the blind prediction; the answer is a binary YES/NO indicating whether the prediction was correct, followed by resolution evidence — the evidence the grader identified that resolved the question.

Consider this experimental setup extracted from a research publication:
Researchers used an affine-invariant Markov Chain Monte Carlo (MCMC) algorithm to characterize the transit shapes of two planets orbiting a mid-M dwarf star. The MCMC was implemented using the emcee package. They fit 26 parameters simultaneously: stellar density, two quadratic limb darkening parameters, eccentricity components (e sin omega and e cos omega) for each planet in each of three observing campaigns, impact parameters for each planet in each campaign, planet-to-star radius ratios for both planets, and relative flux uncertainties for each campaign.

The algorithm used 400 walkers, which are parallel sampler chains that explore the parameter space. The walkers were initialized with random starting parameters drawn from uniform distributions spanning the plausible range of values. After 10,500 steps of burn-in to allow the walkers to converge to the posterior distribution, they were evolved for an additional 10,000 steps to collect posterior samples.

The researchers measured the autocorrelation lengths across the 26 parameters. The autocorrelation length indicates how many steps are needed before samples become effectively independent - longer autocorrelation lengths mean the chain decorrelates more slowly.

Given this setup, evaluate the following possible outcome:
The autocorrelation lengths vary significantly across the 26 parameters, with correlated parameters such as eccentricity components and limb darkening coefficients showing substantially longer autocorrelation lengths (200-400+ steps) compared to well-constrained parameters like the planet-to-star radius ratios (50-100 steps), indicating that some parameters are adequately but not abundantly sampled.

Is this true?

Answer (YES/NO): NO